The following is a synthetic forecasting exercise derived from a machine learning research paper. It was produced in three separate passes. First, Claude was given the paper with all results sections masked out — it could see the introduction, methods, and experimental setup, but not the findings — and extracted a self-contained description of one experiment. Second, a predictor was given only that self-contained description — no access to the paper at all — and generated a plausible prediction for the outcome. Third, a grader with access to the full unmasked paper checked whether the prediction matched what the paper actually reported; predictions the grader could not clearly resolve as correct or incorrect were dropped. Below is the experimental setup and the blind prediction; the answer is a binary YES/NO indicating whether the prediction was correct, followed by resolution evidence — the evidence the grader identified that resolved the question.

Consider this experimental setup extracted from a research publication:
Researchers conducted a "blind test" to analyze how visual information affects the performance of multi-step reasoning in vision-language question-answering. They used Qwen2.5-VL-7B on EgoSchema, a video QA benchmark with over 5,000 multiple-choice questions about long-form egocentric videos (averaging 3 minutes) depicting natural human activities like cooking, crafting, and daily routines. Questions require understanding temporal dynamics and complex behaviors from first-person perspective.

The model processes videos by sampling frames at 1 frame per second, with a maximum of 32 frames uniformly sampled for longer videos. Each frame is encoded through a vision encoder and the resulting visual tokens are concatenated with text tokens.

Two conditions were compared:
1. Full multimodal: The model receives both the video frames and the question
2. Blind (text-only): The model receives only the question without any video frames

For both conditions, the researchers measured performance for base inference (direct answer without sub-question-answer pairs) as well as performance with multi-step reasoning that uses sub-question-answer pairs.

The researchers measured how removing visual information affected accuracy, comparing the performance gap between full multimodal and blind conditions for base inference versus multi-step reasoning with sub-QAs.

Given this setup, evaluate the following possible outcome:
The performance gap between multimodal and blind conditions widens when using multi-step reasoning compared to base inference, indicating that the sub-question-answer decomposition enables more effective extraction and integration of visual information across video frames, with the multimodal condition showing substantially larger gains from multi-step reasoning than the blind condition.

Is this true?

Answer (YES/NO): YES